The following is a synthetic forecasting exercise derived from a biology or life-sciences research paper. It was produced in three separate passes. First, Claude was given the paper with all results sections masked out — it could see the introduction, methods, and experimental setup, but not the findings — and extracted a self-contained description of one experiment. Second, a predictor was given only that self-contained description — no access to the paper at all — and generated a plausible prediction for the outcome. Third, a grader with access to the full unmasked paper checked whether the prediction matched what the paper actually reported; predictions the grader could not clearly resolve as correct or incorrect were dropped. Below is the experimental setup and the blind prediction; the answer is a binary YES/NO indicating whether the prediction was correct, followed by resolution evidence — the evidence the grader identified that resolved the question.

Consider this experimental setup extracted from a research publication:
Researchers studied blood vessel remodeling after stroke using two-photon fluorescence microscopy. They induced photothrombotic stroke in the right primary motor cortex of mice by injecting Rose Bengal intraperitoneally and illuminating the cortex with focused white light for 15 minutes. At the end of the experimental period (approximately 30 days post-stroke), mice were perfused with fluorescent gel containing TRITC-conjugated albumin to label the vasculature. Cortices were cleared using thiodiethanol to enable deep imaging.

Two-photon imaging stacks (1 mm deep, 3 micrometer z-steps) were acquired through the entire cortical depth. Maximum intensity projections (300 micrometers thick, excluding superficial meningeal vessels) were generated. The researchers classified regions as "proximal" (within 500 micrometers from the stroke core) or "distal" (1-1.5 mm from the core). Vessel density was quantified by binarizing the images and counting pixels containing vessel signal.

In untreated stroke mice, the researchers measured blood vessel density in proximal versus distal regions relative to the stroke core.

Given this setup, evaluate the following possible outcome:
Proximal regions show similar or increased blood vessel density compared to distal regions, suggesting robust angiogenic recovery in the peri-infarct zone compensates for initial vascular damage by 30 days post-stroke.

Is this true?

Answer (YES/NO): NO